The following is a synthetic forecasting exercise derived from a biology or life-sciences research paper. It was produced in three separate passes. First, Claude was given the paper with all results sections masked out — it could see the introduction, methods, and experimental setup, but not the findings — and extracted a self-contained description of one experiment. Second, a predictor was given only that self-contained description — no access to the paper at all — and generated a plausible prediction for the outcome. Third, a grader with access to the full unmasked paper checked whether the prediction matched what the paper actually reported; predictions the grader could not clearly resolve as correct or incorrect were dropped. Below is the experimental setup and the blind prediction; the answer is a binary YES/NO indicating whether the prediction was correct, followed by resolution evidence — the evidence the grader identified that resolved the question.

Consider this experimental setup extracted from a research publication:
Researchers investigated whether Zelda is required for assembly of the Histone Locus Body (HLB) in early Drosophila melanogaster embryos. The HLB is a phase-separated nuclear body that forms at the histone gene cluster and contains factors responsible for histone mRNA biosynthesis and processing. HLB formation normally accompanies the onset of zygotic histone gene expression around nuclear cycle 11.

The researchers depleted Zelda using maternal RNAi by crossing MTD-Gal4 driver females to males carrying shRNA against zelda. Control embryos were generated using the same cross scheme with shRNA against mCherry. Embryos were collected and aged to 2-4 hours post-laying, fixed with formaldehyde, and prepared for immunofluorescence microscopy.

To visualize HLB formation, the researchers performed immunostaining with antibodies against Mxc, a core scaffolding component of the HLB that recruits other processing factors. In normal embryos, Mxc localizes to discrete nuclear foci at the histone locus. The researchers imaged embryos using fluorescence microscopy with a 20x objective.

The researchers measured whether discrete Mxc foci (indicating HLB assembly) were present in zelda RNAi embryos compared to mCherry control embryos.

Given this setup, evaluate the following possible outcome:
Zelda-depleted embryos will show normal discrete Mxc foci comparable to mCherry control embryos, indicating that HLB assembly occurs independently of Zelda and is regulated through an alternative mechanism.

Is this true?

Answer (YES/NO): YES